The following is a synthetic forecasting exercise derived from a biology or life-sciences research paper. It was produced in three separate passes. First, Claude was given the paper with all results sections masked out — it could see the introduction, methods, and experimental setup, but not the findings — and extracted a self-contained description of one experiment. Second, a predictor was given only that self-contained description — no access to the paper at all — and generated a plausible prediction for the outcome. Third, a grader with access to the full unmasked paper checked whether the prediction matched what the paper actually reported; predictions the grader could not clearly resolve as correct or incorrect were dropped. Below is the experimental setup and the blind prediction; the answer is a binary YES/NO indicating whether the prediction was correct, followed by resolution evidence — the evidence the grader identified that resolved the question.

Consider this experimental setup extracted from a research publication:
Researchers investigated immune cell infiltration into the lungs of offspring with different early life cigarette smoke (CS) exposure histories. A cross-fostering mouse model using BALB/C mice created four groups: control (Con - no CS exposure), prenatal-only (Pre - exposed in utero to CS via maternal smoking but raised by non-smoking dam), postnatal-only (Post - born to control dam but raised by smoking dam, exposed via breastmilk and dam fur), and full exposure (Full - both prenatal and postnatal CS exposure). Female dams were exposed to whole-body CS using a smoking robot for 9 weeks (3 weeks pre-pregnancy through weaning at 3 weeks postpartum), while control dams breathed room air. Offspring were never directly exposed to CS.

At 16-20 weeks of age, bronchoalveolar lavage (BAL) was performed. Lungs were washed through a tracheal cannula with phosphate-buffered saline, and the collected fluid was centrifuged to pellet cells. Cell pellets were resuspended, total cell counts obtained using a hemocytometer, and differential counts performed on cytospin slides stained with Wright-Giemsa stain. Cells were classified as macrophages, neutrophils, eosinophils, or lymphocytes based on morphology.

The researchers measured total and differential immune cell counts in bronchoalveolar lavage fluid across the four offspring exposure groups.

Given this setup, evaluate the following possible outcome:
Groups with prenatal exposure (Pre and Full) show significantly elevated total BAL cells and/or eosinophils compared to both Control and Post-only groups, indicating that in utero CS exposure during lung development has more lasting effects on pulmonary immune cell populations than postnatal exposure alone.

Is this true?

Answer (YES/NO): NO